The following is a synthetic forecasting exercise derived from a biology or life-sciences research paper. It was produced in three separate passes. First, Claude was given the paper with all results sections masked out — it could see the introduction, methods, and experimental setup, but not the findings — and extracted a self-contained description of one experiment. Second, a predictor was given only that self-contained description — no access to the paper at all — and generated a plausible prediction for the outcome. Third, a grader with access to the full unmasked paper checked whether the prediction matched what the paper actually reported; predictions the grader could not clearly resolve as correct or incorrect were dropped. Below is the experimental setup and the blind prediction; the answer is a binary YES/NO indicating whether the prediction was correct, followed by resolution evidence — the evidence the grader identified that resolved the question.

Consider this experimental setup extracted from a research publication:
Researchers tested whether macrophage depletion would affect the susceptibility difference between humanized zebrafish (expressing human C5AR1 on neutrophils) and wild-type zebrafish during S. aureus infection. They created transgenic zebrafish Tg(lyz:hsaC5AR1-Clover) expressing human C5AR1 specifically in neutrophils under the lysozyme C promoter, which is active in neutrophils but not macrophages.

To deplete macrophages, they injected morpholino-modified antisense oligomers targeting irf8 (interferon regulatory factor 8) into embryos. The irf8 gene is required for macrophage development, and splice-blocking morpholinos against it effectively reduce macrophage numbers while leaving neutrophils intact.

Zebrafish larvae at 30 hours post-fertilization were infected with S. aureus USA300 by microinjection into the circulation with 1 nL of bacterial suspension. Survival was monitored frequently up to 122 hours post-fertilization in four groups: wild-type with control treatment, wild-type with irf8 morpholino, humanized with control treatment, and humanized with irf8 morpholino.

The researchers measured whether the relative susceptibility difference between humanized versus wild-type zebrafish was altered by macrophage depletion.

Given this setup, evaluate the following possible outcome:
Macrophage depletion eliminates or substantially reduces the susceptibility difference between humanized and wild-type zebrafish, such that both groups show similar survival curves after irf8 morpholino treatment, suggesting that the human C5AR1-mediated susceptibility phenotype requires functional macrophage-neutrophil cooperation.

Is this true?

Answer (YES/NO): NO